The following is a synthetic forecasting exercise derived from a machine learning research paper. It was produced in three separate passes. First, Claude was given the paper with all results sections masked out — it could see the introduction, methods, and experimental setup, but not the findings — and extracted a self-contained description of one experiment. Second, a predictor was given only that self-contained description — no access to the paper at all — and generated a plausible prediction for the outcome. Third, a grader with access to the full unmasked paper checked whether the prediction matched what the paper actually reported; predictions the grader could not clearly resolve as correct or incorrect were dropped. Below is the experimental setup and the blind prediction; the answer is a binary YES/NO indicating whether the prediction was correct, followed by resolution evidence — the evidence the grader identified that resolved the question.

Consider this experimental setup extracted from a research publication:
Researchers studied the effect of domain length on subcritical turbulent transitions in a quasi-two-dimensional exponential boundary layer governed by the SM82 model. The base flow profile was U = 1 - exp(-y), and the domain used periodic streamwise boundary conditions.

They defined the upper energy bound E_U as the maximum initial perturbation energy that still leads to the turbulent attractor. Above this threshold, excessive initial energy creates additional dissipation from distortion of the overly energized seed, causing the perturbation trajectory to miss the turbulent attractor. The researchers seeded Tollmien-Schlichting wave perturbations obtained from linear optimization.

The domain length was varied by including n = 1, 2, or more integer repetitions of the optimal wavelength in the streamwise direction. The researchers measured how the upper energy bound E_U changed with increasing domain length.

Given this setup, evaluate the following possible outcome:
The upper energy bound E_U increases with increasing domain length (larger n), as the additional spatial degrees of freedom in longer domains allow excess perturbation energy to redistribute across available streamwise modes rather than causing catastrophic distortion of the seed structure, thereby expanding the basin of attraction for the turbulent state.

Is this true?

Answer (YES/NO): NO